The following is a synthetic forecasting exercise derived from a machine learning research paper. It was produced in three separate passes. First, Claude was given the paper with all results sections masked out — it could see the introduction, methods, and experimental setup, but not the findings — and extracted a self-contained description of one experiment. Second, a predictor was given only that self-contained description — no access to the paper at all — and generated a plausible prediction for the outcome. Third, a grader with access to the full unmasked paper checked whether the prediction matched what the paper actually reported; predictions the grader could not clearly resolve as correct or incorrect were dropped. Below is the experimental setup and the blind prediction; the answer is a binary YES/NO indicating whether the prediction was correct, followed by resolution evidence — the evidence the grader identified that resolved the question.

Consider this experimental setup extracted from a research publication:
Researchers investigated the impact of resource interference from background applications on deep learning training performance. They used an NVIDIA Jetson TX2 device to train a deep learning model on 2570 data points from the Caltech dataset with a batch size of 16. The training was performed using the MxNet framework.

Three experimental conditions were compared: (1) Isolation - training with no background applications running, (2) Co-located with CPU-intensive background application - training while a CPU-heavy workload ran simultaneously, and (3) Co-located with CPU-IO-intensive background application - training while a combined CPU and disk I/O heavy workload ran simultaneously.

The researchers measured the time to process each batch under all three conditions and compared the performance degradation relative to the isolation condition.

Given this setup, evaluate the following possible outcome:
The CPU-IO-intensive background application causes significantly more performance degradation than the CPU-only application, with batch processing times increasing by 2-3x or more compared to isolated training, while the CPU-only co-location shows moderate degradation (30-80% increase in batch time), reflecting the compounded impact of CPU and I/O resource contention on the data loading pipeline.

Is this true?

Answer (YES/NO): NO